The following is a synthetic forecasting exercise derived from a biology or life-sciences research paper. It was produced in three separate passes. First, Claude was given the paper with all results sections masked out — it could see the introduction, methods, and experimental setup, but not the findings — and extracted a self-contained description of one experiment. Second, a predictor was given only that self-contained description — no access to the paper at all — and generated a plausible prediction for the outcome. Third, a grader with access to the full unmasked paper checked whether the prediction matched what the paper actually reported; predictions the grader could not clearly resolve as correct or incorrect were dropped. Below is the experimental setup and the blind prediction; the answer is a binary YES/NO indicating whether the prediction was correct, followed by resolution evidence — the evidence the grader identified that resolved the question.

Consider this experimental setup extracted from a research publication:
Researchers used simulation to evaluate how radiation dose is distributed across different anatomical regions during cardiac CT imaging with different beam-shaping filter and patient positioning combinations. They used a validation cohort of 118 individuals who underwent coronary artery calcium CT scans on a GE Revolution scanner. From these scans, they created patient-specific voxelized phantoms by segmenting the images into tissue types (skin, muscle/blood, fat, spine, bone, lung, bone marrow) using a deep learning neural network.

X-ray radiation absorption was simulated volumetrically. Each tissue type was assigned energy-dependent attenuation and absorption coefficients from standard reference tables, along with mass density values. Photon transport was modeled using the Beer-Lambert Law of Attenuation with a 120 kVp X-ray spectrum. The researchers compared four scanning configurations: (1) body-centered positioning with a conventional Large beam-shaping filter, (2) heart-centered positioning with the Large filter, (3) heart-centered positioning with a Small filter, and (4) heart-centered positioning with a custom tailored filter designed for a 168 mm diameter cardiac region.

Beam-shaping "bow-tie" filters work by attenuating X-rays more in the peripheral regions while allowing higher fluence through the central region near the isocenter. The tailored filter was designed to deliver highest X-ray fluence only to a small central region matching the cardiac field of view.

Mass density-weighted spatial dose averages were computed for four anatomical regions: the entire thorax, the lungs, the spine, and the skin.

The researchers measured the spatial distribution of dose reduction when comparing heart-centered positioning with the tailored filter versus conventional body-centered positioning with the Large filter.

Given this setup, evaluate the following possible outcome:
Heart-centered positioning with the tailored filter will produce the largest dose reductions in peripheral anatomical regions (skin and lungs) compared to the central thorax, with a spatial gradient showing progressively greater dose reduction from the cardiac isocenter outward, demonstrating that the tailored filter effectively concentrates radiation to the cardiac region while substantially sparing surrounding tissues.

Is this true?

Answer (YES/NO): NO